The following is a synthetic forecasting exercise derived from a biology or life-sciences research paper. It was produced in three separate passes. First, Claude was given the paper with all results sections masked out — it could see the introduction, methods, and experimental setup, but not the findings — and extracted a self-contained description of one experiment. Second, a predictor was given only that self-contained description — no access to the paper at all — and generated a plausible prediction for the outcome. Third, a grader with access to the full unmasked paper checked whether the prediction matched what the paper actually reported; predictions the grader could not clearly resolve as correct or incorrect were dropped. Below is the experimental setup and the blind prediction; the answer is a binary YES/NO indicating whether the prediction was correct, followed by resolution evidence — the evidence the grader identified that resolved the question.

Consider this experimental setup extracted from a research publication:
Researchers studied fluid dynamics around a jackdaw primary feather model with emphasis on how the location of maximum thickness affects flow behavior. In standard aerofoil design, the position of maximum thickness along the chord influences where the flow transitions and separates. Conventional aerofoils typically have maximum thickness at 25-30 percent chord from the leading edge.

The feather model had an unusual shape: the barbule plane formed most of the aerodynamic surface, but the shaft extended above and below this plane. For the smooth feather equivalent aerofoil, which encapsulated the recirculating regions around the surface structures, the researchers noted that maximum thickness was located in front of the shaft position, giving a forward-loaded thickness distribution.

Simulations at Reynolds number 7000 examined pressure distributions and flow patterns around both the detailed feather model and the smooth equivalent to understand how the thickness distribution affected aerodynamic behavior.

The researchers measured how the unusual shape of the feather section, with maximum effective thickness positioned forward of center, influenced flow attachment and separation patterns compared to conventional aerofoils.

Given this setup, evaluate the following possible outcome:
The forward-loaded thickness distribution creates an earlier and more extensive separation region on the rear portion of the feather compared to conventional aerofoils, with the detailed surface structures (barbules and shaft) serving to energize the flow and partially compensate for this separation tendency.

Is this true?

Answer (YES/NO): NO